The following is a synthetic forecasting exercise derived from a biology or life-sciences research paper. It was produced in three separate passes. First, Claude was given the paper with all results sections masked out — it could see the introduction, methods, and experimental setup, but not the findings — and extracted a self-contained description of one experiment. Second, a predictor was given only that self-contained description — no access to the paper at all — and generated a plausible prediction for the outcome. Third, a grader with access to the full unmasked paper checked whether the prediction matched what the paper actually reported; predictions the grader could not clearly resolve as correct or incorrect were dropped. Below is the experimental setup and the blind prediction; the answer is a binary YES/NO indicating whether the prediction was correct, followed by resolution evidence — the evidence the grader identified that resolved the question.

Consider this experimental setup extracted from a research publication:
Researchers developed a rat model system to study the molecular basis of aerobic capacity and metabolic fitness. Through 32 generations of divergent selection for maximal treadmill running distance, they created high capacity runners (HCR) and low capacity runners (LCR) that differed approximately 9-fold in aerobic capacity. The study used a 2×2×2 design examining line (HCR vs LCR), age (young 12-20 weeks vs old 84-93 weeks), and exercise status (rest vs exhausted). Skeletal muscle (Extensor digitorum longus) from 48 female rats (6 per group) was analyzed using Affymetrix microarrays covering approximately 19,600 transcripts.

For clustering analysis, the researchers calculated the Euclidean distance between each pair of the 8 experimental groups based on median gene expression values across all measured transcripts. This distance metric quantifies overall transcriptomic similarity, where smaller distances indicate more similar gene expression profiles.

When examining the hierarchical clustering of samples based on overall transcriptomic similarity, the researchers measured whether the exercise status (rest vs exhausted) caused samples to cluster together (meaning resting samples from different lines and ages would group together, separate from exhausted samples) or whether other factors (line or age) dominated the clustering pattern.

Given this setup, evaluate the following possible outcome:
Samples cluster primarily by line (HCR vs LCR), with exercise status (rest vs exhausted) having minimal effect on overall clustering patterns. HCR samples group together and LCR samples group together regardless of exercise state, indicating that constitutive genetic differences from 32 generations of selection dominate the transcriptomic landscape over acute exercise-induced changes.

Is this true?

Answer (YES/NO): NO